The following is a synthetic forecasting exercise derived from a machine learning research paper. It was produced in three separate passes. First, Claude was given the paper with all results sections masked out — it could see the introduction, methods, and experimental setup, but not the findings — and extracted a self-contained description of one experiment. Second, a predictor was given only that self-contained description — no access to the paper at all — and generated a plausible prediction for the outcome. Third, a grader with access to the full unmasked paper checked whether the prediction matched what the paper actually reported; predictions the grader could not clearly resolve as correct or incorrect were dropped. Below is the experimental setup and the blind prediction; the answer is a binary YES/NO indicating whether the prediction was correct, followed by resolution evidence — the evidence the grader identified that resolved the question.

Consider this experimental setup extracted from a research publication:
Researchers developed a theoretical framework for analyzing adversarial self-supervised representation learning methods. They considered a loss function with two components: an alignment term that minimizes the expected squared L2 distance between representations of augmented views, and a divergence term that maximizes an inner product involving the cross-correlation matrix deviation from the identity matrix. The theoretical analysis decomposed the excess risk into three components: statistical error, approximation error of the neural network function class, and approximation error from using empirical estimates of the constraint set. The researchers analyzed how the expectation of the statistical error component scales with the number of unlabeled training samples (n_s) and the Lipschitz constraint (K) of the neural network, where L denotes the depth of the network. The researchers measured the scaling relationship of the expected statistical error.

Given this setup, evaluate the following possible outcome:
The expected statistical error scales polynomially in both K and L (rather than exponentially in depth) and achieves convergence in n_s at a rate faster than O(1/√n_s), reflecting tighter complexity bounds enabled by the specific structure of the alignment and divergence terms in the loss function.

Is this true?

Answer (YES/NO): NO